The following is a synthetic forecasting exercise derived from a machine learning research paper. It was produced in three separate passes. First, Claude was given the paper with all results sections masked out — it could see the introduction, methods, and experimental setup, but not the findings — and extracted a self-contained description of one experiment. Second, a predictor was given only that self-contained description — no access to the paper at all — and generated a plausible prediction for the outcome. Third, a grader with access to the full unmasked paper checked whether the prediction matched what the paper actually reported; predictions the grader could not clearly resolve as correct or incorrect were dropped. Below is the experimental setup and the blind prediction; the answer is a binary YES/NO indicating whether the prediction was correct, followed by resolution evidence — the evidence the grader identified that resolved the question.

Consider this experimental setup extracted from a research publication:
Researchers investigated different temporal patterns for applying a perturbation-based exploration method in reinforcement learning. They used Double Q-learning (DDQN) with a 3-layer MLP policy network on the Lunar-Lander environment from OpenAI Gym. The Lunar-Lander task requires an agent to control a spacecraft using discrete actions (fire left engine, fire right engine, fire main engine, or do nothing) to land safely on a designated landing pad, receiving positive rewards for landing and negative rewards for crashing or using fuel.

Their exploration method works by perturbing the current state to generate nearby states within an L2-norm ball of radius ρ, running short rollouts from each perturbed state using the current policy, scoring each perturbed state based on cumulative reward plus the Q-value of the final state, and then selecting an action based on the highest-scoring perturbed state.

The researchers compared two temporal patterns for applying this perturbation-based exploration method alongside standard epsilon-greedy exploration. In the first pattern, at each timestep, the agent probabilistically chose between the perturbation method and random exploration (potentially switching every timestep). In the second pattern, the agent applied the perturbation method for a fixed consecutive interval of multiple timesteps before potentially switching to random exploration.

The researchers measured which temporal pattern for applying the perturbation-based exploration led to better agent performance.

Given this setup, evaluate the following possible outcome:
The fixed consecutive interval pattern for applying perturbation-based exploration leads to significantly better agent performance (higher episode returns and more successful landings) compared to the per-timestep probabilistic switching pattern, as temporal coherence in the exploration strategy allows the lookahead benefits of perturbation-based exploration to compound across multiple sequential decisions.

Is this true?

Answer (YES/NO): YES